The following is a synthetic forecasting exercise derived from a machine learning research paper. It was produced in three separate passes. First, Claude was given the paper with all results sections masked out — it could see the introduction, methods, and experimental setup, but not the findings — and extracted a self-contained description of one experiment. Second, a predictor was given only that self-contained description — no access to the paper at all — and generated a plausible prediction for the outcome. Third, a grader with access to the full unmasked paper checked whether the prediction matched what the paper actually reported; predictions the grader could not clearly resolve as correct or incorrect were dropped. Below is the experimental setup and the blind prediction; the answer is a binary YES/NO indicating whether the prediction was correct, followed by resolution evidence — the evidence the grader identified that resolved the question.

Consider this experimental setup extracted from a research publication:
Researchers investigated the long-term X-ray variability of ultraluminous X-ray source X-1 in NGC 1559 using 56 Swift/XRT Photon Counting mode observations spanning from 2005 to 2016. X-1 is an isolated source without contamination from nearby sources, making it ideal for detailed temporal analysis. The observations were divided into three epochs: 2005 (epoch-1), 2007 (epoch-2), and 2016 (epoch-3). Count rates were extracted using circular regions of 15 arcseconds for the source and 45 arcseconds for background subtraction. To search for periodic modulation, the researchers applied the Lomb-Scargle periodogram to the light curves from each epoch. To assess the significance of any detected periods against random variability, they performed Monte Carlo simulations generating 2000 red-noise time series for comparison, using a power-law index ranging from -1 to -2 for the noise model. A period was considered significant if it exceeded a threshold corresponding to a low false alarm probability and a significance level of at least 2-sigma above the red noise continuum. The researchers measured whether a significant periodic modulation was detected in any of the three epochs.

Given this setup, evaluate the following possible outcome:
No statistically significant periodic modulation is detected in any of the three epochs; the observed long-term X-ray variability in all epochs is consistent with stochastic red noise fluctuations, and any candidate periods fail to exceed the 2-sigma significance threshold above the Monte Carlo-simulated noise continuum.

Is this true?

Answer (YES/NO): NO